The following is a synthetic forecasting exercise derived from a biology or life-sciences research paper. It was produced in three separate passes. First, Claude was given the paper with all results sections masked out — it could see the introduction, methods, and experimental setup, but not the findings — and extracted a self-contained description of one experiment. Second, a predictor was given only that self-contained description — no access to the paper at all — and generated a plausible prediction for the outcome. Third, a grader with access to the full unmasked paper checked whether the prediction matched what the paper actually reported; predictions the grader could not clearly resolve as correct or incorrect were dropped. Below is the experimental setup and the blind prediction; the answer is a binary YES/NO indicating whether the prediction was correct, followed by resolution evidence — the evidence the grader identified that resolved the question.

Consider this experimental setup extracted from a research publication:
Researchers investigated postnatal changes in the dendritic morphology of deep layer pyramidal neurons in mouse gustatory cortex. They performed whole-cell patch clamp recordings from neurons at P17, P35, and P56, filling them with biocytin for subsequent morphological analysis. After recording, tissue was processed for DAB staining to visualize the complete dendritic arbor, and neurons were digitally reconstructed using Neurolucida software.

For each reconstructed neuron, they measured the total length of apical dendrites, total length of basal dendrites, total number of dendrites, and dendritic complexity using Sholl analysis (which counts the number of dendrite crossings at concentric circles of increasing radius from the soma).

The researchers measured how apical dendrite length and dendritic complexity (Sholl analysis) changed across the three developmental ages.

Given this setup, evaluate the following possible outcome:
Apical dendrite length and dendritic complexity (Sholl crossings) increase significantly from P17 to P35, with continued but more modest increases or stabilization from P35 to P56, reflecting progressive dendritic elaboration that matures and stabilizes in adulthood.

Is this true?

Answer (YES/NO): NO